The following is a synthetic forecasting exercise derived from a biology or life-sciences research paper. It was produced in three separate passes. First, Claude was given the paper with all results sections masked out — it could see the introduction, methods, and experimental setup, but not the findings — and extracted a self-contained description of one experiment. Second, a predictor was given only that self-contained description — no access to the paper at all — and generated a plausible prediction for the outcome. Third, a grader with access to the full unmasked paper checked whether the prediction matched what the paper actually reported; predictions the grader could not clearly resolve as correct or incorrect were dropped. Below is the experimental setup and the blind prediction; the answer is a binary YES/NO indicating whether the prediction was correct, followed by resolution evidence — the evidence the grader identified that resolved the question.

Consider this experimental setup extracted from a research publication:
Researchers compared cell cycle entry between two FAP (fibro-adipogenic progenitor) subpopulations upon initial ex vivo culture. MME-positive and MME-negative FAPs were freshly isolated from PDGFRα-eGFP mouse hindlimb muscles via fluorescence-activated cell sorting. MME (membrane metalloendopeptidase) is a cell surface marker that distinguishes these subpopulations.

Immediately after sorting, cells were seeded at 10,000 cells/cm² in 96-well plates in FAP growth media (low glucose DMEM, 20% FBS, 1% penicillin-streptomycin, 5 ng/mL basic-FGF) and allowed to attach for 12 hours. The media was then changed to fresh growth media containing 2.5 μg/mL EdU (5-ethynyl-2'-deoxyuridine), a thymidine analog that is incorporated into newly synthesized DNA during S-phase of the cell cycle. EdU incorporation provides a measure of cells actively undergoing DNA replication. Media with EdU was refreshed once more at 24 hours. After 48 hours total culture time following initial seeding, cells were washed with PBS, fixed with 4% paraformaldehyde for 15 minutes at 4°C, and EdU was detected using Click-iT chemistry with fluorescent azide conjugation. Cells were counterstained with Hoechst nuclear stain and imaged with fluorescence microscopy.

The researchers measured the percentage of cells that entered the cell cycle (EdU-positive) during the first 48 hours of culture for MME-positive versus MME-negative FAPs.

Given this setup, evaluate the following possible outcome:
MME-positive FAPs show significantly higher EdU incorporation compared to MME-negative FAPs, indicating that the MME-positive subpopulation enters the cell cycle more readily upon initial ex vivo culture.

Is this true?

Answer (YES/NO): NO